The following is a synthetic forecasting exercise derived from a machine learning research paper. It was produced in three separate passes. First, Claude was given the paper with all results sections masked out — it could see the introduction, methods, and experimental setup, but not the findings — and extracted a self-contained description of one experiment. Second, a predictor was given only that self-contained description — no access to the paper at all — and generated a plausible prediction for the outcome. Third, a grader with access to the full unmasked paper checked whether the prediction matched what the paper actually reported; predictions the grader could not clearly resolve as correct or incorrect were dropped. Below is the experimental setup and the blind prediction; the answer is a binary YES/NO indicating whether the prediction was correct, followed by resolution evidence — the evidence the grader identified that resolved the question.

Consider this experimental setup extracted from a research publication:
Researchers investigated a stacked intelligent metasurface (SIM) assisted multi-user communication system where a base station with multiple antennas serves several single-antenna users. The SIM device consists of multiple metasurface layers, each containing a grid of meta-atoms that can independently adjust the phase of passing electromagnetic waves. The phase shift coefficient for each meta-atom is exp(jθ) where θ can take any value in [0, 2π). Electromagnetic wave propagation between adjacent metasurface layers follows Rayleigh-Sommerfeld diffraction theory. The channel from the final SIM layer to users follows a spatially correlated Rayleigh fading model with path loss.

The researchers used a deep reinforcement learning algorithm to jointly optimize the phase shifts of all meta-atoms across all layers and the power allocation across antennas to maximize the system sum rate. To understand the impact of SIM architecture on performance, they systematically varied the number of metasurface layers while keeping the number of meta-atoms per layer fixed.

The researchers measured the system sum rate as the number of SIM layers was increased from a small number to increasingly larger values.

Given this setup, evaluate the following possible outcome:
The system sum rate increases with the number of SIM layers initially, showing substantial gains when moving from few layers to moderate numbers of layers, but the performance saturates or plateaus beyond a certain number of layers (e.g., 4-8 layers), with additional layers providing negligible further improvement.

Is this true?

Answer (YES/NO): YES